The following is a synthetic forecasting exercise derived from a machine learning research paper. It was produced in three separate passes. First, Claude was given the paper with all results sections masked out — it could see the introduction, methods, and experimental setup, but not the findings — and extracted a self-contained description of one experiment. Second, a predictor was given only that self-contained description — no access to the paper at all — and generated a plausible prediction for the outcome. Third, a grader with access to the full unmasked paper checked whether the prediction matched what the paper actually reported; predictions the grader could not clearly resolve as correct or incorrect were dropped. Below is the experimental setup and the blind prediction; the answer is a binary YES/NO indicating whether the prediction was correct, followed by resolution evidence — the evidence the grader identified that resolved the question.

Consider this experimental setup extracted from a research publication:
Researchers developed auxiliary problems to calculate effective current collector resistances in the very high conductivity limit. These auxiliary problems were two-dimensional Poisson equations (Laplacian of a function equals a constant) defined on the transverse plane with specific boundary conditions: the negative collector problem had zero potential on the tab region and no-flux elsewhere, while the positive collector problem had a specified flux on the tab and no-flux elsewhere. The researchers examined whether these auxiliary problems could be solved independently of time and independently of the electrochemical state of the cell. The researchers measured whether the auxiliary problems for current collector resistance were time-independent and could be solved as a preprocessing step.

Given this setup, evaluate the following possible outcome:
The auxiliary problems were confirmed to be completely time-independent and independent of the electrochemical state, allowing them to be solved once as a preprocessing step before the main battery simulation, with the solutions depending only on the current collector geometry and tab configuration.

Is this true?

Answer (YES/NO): YES